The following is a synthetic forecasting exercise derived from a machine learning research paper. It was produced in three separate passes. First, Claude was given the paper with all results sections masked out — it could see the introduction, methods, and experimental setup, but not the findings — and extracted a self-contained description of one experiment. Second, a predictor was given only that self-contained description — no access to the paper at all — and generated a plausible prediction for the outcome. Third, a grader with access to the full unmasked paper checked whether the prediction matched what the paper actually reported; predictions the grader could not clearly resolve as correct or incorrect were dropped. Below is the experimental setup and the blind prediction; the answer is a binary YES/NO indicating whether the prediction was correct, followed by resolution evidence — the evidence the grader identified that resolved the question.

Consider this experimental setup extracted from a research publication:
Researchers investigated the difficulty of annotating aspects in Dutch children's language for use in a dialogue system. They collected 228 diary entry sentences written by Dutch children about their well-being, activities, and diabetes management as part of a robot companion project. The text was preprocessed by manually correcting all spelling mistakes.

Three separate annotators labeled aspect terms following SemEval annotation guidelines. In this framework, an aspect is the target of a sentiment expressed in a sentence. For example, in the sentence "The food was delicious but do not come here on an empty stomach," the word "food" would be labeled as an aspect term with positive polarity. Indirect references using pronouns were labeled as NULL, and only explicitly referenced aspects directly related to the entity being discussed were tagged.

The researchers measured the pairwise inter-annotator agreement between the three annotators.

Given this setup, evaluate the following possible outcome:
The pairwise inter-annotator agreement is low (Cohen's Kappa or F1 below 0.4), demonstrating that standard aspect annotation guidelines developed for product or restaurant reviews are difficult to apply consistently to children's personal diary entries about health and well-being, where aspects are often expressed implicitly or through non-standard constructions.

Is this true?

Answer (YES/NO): NO